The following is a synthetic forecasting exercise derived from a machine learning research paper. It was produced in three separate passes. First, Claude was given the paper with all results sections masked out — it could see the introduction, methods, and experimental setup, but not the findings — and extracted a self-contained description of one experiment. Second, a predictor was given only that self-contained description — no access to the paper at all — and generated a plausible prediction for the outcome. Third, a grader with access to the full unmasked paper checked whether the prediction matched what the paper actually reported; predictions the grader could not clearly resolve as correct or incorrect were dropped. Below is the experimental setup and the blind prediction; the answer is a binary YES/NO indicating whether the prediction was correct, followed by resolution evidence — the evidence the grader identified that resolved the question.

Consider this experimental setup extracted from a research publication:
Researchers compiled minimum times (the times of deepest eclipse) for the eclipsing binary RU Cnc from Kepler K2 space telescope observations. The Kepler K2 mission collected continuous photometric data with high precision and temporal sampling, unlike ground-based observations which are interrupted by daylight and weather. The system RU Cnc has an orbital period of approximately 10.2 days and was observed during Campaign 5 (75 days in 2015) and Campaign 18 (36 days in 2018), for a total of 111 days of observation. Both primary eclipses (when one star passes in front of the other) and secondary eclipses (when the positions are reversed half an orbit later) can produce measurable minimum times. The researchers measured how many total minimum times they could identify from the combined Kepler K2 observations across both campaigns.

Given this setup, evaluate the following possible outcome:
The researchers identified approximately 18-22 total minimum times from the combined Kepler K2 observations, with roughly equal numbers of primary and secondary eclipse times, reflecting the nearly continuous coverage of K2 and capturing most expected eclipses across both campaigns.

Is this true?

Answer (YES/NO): YES